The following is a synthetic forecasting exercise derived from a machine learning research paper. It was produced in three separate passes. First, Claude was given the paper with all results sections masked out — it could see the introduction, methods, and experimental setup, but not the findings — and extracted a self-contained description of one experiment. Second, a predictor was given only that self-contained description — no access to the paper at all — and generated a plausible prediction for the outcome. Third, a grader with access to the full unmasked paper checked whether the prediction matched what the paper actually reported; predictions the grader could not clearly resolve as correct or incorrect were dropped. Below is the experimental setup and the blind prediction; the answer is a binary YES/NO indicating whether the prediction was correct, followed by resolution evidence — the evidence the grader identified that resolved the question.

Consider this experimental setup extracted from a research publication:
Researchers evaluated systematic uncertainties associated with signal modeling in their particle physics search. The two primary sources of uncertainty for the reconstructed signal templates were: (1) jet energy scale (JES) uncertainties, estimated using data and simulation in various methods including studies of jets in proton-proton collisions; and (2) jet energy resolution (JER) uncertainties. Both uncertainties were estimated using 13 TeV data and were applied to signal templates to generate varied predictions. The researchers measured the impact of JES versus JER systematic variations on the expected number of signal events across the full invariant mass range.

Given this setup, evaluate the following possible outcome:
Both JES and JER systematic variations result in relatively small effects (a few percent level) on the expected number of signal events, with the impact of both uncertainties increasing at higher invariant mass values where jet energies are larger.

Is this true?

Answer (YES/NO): NO